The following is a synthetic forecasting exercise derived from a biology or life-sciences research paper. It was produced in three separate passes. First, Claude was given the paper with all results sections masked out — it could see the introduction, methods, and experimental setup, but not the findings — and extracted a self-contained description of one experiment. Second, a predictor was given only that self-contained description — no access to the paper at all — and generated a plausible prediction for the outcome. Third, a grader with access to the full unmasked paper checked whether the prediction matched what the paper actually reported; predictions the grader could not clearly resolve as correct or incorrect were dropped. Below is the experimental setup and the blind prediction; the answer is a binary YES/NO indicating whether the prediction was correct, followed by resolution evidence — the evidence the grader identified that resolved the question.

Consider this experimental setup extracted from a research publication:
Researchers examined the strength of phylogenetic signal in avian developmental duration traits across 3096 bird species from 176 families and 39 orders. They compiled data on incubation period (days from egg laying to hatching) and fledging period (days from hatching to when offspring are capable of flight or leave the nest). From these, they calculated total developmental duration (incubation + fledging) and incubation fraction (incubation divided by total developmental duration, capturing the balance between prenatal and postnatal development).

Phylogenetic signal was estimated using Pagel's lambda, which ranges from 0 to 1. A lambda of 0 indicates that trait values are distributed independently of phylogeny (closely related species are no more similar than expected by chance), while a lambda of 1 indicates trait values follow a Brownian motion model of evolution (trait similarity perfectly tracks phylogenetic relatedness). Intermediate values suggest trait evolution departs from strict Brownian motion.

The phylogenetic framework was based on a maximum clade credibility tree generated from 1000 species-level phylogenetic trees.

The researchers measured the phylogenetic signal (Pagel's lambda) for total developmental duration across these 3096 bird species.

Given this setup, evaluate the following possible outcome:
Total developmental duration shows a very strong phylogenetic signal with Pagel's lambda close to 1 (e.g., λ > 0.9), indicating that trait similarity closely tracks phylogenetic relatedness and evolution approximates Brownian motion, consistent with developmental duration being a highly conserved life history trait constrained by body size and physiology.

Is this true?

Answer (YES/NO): YES